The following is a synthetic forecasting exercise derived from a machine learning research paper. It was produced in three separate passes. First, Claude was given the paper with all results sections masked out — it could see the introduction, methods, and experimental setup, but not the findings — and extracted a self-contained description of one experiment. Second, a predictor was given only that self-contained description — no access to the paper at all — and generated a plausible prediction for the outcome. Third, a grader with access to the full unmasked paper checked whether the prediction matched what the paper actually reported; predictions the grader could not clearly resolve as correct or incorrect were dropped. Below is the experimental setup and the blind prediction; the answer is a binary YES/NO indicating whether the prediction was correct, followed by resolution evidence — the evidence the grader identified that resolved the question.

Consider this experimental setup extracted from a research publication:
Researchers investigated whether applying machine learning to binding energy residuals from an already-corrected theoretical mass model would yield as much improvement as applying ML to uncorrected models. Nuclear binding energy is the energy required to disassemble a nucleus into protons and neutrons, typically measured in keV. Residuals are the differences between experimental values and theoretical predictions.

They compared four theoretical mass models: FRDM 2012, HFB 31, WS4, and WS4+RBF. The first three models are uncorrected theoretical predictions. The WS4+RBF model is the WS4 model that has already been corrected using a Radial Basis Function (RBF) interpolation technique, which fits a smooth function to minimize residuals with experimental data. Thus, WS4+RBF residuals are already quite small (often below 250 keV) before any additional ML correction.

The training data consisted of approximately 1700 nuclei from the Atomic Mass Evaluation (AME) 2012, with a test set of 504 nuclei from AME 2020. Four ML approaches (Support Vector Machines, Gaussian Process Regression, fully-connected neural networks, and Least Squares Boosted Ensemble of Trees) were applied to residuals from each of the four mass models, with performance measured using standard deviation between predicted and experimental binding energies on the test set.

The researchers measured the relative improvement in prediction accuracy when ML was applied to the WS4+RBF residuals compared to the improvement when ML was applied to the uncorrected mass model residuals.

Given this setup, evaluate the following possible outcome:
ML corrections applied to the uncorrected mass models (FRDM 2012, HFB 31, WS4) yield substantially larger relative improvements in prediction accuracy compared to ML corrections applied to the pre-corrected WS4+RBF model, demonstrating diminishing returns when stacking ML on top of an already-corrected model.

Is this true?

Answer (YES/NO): YES